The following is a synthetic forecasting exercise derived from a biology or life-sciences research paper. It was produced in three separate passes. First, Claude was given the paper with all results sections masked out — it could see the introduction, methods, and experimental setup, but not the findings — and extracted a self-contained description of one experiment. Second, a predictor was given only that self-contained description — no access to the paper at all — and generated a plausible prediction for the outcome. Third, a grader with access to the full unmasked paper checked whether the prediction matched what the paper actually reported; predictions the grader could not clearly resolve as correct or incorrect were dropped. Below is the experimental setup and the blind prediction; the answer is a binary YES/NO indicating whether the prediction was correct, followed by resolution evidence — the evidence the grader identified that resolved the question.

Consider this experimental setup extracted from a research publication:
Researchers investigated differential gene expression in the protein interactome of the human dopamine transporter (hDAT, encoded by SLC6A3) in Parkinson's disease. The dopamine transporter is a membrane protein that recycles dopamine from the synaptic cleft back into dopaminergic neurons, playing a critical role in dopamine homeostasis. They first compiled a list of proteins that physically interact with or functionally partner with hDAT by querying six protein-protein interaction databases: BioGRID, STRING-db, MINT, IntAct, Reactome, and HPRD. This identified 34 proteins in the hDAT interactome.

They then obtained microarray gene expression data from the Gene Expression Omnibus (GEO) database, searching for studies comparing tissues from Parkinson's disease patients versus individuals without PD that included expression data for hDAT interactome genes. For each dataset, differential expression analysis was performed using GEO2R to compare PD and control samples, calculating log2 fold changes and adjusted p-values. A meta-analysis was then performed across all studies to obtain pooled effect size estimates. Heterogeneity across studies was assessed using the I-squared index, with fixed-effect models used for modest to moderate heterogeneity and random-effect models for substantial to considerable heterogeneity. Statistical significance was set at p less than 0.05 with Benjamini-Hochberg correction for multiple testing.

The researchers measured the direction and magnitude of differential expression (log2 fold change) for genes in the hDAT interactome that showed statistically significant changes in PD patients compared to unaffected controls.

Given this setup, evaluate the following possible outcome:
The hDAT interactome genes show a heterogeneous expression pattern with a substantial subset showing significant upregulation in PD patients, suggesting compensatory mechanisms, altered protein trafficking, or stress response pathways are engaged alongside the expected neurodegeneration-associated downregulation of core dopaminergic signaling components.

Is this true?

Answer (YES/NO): NO